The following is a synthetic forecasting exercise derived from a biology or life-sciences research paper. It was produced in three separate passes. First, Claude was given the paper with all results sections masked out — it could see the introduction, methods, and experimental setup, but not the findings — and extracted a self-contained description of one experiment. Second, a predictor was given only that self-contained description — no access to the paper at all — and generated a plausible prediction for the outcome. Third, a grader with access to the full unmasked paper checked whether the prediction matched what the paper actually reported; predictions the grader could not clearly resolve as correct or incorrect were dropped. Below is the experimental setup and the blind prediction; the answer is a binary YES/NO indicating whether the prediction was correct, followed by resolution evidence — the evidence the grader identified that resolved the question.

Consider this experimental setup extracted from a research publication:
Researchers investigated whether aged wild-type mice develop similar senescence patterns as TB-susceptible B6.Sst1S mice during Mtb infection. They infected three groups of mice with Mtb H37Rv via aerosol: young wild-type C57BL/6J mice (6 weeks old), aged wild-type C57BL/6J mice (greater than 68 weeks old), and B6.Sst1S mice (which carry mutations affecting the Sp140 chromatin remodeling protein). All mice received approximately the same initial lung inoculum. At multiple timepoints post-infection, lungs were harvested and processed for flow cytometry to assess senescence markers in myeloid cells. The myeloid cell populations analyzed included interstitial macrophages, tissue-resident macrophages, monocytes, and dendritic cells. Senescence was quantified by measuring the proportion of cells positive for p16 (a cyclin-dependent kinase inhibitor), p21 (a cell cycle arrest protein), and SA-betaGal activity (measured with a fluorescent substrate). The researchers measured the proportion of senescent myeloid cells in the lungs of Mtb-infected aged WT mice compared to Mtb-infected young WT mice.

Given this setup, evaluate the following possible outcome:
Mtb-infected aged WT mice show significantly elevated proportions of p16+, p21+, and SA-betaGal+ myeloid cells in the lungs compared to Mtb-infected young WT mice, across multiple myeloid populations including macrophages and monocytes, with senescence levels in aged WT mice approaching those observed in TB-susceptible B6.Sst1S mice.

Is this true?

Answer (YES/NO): YES